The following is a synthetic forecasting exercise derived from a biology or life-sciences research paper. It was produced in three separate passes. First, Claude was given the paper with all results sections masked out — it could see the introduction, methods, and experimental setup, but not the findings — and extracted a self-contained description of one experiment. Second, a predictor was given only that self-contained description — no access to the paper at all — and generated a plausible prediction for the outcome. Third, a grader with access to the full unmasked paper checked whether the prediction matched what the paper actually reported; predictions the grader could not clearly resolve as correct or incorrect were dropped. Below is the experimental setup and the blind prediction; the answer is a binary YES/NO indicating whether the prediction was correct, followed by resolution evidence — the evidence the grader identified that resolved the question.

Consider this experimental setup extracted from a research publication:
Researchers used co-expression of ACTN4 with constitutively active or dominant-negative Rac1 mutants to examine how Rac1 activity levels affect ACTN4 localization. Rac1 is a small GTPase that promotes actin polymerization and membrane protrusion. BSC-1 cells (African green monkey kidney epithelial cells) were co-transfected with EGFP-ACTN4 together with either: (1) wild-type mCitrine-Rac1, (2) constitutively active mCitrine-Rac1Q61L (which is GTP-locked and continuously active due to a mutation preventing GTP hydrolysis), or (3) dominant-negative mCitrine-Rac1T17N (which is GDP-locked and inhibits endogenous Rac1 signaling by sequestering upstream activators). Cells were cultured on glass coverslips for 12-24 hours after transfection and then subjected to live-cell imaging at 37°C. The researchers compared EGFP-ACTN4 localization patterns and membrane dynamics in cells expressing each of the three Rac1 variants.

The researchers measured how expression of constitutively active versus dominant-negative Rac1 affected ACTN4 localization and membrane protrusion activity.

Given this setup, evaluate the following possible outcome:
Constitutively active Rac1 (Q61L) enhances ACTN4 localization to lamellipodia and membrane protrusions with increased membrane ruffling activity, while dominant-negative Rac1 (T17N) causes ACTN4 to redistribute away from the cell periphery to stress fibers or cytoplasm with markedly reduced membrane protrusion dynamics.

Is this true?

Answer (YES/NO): NO